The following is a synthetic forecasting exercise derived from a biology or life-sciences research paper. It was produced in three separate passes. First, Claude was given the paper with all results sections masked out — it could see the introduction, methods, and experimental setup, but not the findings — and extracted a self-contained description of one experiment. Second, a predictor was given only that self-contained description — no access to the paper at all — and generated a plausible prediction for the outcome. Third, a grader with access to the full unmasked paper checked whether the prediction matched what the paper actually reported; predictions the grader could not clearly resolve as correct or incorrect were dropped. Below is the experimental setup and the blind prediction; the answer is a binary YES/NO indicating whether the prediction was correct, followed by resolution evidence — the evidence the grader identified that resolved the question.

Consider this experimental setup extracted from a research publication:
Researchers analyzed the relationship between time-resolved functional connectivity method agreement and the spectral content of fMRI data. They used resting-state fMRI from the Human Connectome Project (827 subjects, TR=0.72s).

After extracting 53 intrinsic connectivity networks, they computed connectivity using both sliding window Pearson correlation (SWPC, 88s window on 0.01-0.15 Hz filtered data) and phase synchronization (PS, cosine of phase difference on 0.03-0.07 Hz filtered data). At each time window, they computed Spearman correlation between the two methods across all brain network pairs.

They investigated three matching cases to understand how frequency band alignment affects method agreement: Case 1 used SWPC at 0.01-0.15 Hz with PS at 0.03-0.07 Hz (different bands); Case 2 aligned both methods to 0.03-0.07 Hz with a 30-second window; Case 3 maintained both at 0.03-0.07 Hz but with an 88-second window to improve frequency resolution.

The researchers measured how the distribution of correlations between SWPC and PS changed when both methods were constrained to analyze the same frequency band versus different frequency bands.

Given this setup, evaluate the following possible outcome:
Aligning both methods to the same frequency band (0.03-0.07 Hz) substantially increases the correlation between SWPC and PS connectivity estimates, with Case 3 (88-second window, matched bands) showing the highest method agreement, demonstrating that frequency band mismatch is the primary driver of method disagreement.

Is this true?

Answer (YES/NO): NO